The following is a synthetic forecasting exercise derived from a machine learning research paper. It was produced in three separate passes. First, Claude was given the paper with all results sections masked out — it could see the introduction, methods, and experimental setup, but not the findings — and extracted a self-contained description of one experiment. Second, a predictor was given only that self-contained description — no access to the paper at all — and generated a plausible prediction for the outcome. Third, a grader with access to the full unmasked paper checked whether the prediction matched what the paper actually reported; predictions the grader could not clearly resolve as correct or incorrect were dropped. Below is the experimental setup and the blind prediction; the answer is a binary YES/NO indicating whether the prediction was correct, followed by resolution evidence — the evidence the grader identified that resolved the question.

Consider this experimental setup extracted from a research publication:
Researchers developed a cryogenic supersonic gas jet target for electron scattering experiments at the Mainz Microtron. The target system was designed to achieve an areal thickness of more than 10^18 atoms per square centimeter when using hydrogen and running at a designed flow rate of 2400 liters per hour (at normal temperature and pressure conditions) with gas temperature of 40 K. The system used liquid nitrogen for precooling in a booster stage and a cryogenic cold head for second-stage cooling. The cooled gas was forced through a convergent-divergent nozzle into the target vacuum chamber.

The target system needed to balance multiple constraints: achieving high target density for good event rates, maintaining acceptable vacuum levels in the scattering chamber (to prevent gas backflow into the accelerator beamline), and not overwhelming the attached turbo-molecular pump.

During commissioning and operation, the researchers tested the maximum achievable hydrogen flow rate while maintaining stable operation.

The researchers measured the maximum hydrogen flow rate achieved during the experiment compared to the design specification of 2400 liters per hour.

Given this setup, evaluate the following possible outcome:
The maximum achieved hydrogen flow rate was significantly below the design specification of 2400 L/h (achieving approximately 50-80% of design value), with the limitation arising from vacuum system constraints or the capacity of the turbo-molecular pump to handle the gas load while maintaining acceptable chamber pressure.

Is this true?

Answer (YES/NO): NO